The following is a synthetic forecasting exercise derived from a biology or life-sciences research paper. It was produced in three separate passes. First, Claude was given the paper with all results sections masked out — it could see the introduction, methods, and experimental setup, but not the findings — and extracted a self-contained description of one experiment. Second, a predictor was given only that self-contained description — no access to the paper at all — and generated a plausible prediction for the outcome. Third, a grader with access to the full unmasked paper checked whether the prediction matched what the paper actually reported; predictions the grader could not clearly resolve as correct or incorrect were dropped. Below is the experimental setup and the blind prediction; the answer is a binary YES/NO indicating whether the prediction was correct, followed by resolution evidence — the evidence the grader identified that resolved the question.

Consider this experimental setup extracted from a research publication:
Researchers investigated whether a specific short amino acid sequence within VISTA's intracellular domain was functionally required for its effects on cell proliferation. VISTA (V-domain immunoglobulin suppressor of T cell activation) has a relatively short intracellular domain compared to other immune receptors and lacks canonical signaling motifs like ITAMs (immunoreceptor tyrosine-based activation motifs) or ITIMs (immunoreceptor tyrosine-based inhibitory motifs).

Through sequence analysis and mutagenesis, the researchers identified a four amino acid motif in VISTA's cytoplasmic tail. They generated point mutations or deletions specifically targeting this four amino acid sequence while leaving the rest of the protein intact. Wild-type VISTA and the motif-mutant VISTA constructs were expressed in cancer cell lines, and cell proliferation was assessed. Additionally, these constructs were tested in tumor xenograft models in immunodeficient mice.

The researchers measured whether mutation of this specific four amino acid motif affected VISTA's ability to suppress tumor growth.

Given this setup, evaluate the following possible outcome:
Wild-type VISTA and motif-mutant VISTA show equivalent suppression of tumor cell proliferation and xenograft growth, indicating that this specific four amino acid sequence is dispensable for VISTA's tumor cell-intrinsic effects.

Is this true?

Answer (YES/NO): NO